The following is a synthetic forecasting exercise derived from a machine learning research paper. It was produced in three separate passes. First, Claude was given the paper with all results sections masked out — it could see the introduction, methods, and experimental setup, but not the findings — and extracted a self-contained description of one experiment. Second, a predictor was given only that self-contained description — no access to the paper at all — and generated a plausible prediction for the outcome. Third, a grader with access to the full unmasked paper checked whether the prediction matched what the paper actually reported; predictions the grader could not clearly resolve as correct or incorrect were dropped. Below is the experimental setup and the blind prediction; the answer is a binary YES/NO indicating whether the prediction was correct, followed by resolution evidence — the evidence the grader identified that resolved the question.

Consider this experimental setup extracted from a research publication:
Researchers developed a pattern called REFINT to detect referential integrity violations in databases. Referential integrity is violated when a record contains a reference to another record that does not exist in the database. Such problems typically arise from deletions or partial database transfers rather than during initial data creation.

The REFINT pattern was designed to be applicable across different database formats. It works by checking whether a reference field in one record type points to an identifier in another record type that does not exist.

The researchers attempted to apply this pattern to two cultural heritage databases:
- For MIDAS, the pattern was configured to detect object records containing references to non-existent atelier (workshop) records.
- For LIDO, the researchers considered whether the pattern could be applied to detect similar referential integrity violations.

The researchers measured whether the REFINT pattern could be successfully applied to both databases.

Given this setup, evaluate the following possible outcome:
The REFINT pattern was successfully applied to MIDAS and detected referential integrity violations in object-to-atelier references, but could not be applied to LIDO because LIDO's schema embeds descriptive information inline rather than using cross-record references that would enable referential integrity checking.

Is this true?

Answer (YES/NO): YES